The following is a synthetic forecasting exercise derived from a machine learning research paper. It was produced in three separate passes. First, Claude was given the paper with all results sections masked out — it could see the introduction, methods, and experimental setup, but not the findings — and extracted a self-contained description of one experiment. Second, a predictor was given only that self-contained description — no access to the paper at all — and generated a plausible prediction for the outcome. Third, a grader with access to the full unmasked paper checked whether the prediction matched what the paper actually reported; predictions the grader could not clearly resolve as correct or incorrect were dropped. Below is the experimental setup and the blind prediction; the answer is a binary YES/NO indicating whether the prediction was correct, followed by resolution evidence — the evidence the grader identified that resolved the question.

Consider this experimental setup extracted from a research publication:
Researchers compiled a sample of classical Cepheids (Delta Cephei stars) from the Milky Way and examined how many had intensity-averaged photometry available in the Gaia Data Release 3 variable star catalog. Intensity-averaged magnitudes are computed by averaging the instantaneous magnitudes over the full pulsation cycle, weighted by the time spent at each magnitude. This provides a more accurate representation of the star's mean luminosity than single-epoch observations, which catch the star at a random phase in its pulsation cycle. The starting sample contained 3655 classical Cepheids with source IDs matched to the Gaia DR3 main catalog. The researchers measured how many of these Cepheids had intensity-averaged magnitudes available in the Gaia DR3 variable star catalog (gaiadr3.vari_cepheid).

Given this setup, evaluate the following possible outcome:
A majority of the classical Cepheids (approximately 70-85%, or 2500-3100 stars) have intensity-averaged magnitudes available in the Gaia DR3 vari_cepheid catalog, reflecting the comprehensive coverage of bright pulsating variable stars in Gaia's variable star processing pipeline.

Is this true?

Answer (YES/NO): YES